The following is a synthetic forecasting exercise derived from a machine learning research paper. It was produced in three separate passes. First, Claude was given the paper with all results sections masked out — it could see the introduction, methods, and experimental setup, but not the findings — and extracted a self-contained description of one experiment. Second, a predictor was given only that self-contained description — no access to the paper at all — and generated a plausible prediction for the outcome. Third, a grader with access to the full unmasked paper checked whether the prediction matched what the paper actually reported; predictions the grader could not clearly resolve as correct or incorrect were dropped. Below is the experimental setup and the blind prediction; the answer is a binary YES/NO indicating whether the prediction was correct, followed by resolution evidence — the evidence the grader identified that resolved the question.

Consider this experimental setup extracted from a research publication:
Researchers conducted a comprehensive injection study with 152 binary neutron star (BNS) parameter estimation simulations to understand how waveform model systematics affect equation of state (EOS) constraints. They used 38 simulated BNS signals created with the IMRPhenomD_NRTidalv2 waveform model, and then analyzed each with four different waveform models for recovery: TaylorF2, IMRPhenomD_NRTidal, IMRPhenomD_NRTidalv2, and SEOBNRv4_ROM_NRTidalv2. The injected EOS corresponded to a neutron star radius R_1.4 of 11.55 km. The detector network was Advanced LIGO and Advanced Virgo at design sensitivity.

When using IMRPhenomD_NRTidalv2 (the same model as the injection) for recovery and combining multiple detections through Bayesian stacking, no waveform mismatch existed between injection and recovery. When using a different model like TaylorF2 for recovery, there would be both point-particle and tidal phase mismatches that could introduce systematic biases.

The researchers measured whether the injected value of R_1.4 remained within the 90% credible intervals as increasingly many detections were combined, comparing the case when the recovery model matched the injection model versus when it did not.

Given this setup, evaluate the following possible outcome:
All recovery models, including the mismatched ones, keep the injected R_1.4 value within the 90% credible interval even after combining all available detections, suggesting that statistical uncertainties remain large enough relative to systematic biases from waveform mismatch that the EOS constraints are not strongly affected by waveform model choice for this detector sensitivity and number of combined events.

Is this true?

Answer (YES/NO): NO